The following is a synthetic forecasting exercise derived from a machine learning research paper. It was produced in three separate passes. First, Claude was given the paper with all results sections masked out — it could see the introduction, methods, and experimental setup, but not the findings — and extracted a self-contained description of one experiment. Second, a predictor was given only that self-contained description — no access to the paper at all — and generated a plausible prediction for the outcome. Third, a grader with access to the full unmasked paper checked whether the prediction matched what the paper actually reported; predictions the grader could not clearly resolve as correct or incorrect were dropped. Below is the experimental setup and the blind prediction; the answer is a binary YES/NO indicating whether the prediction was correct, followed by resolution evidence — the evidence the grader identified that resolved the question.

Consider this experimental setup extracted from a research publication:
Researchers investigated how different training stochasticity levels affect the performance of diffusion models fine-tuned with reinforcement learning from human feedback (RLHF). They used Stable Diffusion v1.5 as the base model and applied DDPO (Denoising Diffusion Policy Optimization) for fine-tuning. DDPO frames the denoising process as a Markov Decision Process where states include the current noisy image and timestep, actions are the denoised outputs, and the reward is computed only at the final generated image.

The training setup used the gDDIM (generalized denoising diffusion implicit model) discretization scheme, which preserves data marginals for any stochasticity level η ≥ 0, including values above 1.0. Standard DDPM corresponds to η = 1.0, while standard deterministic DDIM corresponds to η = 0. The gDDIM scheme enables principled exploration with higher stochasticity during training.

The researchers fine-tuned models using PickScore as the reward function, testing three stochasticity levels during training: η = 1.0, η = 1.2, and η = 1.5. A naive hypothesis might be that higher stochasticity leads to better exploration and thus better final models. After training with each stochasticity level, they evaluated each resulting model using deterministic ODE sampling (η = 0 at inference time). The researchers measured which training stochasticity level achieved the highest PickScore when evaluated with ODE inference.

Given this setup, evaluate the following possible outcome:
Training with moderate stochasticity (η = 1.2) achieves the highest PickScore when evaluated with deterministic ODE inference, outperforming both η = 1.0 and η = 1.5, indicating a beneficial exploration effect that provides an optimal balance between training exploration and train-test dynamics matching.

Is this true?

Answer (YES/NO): YES